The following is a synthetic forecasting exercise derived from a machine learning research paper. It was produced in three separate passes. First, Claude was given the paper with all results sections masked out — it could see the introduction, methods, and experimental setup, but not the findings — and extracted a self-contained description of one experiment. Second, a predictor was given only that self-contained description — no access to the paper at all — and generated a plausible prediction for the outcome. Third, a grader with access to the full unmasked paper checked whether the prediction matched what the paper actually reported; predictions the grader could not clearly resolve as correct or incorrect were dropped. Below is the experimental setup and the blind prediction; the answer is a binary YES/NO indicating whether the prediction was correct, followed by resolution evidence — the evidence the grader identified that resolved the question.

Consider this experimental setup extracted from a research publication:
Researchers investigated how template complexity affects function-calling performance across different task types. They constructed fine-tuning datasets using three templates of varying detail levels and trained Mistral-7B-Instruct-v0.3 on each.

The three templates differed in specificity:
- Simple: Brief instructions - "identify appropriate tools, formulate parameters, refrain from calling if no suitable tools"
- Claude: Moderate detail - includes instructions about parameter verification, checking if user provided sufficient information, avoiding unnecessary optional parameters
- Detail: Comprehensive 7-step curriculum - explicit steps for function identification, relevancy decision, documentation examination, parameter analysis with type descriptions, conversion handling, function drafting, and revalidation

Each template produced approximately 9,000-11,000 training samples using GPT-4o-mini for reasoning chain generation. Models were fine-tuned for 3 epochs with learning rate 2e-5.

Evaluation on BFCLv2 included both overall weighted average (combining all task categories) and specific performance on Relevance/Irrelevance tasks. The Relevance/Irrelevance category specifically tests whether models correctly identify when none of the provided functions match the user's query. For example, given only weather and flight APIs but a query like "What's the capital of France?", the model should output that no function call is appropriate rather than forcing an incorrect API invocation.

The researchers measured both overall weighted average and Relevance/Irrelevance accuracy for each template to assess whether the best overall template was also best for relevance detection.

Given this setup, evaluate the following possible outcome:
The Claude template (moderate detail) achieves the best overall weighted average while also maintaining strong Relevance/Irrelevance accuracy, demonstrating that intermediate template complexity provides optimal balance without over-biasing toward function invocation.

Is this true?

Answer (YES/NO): NO